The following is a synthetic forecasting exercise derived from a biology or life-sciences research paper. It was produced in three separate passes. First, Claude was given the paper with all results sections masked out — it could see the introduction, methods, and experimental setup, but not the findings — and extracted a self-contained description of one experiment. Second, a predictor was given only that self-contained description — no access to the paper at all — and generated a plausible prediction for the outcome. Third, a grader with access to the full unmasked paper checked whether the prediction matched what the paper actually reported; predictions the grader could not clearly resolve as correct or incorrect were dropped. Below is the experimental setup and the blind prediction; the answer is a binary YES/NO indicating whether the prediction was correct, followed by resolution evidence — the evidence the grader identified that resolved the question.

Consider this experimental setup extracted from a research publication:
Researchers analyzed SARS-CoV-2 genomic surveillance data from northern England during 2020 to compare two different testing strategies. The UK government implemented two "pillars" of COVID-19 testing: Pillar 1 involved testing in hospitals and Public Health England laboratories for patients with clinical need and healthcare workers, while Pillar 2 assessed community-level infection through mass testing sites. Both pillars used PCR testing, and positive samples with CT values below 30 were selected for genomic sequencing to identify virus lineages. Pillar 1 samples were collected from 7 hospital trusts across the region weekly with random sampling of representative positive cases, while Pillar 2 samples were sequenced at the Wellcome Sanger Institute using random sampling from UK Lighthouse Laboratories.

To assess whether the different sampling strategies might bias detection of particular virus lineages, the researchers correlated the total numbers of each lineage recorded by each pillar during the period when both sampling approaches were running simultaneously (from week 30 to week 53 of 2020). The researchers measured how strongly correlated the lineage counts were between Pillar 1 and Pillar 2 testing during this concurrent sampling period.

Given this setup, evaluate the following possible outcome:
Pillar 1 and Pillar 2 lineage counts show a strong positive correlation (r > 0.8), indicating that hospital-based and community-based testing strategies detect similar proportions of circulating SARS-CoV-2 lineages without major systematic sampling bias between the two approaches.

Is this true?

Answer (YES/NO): YES